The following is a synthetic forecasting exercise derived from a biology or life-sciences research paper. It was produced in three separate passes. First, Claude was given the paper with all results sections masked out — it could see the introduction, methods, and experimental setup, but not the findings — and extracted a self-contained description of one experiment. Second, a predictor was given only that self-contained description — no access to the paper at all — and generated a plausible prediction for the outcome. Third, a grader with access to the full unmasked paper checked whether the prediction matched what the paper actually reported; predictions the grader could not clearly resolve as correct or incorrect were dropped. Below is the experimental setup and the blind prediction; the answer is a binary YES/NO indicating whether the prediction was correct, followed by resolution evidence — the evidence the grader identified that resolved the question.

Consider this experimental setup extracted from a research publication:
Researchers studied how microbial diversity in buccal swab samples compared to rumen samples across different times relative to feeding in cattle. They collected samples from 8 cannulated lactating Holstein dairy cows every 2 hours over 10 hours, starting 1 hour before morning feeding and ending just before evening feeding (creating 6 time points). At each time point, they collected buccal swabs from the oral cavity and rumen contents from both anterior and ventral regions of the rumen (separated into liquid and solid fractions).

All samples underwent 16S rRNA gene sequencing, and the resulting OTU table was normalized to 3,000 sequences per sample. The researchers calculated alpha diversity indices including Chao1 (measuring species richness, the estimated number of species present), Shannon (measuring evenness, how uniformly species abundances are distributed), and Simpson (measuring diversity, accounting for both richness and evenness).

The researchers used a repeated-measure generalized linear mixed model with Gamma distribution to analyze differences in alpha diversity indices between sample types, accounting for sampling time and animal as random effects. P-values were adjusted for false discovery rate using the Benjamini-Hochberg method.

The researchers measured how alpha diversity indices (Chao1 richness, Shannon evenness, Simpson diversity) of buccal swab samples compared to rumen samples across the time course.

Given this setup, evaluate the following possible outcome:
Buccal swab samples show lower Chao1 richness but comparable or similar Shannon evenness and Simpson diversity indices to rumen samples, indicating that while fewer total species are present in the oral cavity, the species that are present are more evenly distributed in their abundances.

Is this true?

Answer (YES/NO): NO